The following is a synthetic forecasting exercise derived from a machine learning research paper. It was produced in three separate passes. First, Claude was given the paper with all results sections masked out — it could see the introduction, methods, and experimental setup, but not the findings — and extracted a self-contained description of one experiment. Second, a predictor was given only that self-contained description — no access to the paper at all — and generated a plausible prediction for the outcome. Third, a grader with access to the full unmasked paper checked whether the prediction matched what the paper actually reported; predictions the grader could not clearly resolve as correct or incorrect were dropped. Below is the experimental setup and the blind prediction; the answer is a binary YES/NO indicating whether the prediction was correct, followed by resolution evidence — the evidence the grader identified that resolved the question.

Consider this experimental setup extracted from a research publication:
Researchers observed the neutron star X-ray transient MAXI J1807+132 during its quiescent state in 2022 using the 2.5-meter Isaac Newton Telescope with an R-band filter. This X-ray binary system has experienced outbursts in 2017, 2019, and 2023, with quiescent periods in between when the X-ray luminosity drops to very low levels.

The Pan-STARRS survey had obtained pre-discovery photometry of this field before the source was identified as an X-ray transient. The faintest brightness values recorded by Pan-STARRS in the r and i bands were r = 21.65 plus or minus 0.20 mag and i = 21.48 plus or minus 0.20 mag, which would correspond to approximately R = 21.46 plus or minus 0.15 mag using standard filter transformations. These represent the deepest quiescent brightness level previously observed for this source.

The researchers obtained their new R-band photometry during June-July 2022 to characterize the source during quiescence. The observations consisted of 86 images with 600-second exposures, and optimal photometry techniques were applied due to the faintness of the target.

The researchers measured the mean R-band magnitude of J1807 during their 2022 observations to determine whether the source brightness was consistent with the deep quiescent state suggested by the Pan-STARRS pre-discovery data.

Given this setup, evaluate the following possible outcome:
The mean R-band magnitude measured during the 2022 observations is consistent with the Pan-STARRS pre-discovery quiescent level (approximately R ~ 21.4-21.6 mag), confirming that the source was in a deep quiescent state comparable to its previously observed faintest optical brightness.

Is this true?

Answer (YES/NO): YES